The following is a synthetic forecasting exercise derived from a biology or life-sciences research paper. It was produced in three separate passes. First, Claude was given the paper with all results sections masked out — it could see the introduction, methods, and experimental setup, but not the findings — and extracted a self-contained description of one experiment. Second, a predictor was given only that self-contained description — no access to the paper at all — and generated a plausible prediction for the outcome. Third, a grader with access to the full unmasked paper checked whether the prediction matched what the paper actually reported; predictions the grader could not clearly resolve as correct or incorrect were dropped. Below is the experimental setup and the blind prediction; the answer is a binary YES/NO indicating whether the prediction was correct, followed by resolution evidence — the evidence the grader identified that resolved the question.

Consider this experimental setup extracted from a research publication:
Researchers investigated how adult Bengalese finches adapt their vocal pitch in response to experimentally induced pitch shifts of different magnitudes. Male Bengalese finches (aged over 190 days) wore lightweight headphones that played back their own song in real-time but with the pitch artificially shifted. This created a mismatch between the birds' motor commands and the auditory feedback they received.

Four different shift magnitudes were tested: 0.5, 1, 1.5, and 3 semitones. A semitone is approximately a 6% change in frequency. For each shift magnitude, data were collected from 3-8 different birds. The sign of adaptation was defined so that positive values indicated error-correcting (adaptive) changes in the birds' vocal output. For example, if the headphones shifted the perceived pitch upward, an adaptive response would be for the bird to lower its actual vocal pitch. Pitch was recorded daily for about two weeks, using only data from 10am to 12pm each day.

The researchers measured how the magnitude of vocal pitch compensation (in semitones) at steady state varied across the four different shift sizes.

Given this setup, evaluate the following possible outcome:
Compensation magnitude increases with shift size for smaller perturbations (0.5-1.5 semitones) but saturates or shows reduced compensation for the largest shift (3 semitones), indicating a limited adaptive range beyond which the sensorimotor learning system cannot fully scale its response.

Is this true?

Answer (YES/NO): NO